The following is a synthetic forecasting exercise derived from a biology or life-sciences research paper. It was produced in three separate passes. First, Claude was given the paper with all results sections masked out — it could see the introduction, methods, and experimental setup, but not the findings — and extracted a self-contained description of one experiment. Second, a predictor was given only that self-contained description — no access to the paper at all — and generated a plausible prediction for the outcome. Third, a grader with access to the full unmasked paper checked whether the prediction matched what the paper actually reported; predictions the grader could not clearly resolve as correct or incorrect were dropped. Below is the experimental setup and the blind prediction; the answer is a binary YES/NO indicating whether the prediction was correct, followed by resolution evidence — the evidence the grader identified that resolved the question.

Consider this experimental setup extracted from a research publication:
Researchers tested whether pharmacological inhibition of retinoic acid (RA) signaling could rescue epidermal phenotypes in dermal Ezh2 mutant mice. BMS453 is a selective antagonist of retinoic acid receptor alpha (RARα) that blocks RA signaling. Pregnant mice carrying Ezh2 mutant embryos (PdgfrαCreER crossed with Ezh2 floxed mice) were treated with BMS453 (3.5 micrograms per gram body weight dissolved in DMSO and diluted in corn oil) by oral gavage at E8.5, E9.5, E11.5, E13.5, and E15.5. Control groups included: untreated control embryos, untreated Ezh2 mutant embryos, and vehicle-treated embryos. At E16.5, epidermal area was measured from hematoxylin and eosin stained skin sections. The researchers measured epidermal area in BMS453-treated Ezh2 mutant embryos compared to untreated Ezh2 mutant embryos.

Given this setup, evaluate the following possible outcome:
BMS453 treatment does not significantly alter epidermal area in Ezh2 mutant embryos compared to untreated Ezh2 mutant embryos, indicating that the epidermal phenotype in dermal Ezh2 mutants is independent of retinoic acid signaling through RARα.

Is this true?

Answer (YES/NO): NO